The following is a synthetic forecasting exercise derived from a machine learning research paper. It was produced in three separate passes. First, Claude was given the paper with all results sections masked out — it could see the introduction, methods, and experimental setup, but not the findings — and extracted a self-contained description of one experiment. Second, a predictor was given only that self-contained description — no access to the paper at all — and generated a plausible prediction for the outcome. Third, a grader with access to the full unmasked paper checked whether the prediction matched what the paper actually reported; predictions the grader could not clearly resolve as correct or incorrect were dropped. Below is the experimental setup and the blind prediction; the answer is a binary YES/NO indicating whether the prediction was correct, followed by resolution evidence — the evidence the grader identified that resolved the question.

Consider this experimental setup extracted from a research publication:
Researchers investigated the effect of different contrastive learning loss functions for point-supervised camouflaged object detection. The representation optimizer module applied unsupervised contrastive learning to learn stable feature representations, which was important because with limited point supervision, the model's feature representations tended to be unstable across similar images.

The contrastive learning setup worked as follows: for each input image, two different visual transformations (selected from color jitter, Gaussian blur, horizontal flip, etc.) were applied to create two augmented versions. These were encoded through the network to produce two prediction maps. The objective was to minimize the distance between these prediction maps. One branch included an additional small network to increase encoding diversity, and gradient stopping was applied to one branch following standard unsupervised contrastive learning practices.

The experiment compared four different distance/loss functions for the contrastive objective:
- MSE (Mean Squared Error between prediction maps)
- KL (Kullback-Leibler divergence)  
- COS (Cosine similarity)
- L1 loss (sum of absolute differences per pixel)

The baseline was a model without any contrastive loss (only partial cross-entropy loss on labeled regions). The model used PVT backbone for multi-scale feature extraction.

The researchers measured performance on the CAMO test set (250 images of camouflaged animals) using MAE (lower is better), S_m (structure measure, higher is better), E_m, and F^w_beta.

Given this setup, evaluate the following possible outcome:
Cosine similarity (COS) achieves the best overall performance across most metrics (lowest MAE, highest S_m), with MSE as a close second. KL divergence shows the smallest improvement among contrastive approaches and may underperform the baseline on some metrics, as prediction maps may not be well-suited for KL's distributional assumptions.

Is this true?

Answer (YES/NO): NO